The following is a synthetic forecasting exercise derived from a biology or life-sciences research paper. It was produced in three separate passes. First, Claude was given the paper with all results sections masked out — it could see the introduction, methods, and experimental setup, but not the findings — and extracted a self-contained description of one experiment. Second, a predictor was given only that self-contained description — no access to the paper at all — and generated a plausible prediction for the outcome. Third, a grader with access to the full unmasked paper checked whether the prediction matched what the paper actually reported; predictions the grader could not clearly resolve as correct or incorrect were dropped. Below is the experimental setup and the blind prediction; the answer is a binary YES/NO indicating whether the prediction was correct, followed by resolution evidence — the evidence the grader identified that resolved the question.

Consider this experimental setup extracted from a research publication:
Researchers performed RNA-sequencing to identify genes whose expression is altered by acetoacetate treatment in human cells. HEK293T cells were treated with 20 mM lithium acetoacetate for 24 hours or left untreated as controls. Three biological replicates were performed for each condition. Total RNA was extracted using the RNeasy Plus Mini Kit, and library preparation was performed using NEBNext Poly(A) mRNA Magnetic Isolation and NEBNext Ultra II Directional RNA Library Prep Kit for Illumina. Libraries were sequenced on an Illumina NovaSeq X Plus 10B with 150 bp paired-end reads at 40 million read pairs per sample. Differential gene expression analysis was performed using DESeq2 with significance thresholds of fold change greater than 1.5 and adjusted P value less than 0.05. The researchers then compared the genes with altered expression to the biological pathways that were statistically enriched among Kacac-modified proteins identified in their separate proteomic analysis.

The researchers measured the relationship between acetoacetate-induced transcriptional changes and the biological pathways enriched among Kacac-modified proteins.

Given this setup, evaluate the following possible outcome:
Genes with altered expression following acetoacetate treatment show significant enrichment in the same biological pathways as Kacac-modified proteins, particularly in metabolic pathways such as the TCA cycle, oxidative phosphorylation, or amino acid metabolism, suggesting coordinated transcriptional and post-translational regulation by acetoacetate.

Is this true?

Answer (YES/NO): NO